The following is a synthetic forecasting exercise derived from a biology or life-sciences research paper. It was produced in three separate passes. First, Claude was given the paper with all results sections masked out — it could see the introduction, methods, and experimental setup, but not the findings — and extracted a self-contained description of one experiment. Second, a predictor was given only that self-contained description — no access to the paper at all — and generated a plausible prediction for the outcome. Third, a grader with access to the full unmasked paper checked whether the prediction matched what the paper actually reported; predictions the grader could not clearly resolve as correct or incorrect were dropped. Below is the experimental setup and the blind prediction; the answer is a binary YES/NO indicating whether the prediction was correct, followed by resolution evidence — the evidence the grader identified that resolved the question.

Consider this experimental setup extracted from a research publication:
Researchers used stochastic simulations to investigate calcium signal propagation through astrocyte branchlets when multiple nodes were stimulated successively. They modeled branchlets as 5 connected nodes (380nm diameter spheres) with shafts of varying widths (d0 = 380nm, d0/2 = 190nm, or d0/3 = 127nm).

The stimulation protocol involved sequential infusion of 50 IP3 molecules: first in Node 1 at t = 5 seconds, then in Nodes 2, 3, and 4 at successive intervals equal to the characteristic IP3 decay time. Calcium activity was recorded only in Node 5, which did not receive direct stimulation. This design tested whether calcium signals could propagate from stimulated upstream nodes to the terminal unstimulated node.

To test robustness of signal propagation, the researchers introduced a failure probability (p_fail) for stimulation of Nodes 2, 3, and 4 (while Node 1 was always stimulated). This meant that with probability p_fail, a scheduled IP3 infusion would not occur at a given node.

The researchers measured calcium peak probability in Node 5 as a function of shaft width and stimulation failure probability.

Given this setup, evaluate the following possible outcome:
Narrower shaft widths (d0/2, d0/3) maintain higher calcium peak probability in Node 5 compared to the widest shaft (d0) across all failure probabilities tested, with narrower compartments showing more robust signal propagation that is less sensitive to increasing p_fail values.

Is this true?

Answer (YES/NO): YES